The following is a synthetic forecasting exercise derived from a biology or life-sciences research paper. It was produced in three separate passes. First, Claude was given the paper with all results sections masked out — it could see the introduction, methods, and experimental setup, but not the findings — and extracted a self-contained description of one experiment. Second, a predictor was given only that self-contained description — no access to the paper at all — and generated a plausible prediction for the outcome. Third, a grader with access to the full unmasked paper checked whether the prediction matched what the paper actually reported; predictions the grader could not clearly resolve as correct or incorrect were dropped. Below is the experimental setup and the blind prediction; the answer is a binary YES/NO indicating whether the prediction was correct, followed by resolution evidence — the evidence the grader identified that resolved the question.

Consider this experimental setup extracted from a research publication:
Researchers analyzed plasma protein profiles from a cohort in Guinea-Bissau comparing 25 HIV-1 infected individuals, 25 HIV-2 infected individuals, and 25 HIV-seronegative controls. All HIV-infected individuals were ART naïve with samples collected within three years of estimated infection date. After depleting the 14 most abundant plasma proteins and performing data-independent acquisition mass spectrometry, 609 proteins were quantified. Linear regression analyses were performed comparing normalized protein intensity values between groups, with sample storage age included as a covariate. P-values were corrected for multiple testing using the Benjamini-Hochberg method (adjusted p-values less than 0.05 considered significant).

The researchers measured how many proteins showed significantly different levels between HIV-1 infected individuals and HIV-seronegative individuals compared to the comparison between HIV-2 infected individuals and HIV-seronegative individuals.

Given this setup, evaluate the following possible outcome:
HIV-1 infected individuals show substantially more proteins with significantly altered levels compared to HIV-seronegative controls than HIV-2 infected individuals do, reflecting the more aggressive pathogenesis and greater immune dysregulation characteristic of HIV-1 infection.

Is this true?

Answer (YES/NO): YES